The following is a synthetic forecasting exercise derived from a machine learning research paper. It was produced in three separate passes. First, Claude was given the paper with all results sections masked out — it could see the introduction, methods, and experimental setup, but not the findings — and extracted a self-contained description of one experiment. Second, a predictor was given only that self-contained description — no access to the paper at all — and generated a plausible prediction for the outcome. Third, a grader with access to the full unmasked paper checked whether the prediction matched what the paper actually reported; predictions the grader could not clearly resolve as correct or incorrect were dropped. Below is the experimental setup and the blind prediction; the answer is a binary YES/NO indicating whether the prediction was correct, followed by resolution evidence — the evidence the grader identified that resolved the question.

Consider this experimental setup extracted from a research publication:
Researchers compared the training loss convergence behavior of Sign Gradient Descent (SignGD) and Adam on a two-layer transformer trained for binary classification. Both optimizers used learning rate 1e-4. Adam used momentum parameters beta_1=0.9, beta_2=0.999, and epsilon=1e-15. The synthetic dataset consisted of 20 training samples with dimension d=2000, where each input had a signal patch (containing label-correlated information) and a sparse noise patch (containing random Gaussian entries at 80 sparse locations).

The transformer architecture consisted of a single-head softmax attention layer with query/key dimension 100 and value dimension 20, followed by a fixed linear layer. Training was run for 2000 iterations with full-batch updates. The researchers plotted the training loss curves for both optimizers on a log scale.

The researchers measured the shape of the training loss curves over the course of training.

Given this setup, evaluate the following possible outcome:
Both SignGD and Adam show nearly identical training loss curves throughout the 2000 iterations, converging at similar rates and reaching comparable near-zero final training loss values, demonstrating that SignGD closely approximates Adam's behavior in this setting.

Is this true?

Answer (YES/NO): NO